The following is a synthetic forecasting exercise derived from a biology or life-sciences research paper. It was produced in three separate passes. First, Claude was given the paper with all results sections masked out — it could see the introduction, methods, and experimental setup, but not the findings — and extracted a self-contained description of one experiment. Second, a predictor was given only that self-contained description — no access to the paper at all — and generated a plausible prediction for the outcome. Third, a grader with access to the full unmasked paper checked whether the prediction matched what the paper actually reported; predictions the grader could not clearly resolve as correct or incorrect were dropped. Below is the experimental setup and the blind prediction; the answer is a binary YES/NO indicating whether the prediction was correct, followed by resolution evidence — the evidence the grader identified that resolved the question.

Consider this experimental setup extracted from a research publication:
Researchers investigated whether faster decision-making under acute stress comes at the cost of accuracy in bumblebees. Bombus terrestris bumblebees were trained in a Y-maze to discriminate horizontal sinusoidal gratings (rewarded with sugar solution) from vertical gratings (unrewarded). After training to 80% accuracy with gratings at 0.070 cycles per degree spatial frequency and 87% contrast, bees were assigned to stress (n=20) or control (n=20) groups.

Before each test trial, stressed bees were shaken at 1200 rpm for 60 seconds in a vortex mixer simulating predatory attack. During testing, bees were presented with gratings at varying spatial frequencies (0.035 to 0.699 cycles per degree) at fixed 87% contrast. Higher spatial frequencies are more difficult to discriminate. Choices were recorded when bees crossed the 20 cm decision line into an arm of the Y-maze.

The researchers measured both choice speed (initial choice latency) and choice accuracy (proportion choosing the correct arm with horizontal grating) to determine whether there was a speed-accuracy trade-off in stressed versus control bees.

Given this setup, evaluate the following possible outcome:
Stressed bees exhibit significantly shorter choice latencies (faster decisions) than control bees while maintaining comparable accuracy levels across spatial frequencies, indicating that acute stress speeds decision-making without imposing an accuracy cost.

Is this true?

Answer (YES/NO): NO